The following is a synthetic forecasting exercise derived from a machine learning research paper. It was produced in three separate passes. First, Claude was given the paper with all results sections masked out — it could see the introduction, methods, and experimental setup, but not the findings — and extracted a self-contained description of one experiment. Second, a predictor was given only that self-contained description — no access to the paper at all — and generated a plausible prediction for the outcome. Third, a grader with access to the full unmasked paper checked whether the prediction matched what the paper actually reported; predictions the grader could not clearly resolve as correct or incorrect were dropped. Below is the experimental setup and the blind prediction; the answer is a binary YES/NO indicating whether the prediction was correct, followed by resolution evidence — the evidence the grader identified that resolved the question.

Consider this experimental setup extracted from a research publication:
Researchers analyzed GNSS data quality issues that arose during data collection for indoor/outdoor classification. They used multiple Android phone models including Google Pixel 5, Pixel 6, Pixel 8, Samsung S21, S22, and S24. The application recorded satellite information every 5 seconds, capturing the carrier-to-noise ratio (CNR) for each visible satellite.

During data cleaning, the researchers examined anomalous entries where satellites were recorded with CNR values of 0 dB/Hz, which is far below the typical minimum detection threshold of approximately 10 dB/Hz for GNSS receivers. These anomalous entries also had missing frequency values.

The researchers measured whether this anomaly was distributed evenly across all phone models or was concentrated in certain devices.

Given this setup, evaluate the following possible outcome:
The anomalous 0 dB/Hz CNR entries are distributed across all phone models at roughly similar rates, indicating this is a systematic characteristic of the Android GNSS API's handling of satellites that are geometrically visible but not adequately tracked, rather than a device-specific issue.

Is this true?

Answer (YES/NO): NO